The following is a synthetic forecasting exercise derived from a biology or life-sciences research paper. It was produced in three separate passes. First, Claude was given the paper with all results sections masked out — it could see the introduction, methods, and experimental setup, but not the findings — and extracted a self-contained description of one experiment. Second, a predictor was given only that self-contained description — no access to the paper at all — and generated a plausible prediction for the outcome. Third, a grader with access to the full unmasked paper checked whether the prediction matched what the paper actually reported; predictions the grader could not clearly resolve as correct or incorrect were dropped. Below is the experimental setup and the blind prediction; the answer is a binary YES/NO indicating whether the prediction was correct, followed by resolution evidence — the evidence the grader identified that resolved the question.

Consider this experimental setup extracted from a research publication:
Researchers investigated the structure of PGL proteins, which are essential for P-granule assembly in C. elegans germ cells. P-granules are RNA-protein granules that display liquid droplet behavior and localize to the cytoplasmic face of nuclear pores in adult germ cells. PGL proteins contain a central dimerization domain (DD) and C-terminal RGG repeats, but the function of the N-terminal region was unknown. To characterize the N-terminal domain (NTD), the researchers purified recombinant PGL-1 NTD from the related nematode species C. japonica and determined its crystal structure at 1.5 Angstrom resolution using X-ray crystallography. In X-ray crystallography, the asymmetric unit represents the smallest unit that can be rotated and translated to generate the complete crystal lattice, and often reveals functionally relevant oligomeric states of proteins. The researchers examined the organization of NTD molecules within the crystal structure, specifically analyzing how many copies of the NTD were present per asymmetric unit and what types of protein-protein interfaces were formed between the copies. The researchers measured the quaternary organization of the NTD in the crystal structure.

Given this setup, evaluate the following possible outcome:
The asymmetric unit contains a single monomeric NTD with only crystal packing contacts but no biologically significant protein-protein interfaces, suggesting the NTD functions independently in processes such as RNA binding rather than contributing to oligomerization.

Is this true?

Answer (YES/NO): NO